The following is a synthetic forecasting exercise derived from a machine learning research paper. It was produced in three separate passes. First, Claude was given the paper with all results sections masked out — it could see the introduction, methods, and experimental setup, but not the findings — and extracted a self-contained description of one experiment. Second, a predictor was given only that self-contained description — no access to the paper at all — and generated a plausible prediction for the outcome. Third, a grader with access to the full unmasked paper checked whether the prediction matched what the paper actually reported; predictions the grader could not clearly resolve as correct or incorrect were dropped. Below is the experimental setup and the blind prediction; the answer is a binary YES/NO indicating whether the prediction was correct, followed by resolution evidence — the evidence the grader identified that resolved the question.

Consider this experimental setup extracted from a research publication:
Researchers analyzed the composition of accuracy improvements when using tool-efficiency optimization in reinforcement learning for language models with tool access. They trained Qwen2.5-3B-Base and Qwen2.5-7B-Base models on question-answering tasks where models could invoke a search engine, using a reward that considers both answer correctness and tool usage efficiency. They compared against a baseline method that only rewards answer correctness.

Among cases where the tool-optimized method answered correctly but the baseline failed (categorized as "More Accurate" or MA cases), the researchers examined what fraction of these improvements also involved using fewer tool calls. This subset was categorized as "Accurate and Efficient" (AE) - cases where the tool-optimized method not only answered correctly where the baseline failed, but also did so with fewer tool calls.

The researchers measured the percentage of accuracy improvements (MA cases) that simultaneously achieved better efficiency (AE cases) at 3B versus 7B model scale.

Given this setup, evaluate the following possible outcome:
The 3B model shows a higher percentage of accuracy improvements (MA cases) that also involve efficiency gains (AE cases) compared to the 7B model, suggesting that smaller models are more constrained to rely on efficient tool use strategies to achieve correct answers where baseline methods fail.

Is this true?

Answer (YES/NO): NO